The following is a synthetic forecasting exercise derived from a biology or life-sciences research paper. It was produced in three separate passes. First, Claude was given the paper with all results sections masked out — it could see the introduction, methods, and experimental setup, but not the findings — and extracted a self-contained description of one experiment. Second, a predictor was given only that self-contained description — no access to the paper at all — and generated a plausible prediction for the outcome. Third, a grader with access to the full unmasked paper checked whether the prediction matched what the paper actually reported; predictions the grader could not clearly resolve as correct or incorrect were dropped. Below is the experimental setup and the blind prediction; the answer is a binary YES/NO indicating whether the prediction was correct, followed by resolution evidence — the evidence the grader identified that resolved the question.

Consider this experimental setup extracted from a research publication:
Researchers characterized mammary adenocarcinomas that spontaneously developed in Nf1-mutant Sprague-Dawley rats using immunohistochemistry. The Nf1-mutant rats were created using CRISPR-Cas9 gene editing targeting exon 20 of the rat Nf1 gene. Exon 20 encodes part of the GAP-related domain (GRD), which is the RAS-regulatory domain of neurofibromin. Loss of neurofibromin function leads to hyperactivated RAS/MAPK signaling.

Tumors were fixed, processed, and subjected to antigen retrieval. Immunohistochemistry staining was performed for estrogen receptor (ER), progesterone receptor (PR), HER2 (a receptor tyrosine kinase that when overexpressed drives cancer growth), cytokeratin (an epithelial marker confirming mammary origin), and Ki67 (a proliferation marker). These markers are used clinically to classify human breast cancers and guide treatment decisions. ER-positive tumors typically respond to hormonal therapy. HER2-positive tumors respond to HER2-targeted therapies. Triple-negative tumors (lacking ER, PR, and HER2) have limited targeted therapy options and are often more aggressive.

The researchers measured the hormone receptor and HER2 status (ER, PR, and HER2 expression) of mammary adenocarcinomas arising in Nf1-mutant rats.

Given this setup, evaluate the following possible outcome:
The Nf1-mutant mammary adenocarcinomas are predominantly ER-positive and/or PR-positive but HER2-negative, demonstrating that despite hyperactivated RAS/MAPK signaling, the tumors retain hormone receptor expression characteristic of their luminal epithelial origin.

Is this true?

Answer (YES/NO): NO